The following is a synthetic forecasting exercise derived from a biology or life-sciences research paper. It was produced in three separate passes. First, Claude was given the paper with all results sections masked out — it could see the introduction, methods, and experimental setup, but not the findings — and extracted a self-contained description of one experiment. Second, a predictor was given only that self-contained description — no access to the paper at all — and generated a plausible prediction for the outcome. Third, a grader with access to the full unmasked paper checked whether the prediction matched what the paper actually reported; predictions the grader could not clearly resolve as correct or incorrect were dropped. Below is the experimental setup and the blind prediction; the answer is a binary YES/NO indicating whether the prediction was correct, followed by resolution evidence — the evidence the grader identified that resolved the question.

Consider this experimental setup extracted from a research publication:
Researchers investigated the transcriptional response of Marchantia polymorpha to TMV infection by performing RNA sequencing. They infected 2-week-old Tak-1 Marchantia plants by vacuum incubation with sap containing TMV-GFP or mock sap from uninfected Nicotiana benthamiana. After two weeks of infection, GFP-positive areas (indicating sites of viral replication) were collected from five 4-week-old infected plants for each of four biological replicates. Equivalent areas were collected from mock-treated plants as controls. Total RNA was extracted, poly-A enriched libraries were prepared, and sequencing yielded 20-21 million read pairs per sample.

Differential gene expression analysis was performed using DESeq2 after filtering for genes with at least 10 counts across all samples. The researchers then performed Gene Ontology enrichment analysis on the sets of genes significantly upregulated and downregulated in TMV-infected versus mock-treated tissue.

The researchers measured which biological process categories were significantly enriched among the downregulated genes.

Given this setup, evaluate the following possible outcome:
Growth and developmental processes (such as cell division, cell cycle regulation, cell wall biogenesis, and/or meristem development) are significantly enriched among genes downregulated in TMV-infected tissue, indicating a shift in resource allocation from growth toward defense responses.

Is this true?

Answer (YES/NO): YES